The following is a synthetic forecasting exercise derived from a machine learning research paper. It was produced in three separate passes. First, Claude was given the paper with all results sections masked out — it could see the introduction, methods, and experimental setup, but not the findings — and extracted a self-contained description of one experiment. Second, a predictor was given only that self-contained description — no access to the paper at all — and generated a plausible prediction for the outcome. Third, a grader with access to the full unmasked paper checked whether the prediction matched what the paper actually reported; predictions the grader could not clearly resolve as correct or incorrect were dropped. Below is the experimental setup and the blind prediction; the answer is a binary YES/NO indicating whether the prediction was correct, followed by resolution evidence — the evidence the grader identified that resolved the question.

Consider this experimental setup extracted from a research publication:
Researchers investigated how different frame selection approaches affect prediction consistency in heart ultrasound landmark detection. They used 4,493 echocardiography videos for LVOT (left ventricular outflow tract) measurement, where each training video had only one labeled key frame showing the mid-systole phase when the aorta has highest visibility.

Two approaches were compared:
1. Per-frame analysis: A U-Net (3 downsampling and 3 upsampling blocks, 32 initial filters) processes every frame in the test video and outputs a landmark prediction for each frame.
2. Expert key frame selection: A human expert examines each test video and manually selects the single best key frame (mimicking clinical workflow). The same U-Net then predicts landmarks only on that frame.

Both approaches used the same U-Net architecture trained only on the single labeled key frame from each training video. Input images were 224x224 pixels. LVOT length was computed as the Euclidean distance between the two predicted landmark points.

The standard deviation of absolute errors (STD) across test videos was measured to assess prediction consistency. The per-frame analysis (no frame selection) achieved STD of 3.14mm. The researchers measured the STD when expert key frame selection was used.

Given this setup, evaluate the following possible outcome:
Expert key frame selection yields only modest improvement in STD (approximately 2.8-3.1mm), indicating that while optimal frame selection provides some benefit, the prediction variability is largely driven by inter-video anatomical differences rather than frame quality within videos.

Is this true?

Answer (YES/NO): NO